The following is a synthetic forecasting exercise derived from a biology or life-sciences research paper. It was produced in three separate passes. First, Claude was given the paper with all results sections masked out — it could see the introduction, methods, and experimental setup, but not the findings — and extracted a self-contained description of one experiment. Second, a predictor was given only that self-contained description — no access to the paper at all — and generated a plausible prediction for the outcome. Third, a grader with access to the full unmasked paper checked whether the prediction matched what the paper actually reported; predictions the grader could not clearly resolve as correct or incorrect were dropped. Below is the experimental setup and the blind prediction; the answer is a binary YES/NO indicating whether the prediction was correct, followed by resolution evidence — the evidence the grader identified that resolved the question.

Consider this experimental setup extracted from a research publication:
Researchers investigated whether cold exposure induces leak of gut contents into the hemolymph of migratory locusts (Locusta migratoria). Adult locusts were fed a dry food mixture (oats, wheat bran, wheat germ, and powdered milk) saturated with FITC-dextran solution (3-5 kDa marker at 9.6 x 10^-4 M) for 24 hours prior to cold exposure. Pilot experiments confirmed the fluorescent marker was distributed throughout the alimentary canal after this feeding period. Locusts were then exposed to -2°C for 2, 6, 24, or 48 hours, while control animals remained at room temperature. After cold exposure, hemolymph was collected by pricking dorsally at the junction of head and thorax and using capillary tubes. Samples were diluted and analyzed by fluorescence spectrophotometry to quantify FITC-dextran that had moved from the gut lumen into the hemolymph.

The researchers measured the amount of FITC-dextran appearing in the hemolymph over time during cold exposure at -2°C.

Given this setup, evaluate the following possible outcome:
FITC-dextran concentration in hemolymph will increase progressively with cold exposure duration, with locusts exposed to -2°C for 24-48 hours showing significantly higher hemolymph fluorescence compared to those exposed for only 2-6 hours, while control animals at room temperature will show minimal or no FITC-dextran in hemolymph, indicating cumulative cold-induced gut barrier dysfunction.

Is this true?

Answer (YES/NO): YES